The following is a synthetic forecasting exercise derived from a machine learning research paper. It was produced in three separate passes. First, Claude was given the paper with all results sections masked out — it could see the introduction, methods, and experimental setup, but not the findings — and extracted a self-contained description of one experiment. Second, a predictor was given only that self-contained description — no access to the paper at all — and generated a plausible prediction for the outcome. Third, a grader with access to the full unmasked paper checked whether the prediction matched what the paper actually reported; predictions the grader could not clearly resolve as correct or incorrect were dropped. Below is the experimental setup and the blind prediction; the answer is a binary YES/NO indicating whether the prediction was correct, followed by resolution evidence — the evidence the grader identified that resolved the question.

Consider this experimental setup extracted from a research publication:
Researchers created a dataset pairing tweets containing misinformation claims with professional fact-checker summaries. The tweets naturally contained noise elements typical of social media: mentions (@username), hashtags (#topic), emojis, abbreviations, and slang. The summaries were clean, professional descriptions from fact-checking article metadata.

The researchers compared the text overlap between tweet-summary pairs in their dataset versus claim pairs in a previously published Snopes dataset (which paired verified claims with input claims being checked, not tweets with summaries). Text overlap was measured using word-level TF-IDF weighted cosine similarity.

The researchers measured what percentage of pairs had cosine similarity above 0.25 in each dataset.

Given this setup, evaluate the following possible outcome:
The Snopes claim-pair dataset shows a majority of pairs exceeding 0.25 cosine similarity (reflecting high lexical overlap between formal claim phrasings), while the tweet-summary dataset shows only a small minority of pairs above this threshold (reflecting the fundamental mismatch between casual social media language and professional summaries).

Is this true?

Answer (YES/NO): NO